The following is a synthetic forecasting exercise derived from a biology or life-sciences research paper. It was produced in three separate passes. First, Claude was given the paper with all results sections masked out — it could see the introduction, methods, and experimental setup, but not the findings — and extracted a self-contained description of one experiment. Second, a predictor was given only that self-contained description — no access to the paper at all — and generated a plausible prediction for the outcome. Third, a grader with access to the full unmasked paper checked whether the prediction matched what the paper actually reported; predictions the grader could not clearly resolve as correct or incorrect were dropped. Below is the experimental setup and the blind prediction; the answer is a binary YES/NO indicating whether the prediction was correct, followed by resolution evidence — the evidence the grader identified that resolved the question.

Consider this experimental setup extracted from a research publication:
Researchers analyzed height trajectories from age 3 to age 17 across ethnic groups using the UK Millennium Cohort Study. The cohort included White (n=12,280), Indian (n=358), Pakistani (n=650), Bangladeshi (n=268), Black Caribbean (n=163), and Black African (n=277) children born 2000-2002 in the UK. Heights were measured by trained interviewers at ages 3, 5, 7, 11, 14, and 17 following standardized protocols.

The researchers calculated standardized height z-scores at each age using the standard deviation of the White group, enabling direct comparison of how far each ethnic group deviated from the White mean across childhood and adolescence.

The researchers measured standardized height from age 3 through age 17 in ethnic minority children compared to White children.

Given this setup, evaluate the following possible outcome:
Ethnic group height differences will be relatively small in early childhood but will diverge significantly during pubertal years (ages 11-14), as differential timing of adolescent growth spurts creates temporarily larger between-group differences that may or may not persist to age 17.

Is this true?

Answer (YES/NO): NO